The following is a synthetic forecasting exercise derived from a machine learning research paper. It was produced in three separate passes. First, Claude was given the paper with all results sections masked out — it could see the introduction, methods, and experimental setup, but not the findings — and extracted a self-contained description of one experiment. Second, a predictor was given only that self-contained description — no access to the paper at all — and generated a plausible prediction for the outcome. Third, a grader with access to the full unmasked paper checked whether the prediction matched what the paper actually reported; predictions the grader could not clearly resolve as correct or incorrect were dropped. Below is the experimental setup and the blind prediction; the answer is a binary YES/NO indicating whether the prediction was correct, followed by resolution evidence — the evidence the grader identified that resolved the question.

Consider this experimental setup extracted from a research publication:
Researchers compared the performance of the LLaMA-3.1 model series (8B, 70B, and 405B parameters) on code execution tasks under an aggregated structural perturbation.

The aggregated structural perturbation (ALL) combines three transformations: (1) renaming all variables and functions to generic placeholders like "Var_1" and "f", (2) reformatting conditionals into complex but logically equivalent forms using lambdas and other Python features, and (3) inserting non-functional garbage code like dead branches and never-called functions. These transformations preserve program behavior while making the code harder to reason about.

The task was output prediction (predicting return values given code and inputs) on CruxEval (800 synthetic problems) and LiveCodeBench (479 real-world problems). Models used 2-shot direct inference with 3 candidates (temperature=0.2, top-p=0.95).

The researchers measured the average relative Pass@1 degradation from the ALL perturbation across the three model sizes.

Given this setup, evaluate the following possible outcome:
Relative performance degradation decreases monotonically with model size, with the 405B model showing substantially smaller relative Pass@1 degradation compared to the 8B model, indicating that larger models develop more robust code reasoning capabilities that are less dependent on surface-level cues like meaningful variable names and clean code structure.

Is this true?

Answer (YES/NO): NO